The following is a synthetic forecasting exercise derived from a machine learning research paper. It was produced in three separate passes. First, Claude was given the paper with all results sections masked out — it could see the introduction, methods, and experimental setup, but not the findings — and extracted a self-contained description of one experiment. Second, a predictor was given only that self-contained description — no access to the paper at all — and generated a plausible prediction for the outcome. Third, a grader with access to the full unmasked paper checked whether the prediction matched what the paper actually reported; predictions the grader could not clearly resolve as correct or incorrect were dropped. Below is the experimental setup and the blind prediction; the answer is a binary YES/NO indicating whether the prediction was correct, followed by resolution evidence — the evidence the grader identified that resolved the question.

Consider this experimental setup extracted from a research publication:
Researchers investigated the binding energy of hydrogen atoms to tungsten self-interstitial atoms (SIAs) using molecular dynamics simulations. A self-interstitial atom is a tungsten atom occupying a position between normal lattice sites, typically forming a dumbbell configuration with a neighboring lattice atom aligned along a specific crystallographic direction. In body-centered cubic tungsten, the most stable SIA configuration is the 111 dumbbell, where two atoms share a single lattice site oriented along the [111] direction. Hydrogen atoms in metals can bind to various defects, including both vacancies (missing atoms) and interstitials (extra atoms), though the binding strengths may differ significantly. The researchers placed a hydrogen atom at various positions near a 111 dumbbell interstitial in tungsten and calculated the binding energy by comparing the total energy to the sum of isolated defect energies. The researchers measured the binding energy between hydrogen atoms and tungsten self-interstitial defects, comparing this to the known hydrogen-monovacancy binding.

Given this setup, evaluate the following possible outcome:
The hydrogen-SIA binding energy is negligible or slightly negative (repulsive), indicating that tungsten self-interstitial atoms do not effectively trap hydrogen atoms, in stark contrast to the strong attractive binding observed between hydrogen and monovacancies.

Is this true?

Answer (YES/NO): NO